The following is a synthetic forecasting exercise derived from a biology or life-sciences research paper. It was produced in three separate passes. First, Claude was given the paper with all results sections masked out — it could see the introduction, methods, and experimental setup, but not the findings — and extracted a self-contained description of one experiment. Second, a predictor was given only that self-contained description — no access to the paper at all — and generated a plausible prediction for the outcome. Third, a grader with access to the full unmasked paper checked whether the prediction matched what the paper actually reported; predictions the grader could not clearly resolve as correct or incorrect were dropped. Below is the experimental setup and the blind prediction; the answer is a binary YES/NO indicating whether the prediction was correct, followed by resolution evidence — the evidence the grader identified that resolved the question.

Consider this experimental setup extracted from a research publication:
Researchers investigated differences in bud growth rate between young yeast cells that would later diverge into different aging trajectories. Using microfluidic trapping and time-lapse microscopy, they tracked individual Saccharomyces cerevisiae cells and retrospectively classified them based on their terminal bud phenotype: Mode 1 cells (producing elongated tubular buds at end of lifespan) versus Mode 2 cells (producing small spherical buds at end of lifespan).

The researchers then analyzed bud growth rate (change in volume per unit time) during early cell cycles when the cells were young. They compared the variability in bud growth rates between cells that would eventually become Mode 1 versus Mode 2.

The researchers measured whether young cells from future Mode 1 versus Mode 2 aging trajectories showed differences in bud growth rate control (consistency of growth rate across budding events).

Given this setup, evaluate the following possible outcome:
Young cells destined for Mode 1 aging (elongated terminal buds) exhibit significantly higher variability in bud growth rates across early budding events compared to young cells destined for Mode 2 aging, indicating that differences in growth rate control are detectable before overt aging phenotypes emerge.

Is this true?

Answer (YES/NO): YES